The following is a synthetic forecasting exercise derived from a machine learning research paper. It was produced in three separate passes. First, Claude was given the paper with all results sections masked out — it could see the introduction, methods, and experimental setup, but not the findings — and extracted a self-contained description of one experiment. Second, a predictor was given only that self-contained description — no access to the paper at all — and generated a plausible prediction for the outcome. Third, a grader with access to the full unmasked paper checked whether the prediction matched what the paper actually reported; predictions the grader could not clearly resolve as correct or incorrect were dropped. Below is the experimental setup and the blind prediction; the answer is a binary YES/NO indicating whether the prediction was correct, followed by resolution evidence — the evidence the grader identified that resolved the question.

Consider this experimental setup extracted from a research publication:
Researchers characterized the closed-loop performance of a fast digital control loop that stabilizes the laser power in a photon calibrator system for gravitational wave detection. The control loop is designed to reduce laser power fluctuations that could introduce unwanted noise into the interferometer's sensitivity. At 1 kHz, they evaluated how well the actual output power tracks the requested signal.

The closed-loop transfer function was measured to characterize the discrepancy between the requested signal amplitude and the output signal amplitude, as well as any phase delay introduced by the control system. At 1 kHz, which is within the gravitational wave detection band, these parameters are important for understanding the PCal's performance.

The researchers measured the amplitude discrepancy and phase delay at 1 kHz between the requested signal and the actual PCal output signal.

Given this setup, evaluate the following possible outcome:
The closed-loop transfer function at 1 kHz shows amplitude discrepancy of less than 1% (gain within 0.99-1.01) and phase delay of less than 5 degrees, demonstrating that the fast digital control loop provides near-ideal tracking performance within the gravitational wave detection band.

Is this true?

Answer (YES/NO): NO